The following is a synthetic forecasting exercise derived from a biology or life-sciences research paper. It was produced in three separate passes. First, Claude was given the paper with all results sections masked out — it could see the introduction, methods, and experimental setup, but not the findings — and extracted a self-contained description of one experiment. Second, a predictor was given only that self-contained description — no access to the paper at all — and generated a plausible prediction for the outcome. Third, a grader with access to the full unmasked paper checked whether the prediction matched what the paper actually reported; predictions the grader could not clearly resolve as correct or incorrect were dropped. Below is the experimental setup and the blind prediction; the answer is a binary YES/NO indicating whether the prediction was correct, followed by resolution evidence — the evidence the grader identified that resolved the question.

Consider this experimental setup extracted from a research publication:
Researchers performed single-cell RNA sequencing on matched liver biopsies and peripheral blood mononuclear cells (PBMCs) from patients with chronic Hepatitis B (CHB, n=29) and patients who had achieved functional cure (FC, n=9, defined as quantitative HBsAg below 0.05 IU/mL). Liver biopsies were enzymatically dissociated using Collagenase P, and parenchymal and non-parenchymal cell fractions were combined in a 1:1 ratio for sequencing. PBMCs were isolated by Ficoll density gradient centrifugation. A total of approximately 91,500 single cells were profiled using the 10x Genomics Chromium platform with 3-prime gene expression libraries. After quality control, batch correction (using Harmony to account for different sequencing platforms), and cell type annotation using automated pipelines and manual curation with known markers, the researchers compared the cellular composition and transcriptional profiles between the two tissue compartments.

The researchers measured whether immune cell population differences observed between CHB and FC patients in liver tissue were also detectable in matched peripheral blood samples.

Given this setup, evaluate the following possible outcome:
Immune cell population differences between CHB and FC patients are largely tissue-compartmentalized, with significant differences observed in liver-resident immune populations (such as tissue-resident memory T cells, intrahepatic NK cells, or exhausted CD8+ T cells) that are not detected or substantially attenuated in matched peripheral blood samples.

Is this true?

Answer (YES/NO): YES